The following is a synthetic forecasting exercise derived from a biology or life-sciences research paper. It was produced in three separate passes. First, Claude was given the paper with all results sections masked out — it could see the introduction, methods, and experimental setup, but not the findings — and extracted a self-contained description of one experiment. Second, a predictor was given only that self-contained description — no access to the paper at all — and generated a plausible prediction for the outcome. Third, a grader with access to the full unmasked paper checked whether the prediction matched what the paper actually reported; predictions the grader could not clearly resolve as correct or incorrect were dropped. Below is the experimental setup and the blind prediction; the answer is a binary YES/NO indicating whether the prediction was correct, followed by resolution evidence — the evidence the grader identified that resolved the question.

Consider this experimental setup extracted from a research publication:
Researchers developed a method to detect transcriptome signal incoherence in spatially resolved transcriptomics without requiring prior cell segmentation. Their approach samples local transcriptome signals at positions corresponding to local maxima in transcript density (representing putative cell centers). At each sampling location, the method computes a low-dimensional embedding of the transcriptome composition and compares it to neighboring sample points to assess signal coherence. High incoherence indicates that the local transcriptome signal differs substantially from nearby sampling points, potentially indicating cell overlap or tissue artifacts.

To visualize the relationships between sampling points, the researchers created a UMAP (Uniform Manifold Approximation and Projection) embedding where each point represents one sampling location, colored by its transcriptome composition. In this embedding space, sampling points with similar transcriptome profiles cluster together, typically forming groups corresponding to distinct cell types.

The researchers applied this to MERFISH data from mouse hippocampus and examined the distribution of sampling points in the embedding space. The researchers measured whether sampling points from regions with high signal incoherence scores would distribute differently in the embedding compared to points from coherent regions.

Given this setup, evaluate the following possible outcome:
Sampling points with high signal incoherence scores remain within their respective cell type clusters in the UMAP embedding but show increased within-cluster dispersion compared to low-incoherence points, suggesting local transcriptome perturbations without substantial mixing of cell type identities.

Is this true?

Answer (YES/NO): NO